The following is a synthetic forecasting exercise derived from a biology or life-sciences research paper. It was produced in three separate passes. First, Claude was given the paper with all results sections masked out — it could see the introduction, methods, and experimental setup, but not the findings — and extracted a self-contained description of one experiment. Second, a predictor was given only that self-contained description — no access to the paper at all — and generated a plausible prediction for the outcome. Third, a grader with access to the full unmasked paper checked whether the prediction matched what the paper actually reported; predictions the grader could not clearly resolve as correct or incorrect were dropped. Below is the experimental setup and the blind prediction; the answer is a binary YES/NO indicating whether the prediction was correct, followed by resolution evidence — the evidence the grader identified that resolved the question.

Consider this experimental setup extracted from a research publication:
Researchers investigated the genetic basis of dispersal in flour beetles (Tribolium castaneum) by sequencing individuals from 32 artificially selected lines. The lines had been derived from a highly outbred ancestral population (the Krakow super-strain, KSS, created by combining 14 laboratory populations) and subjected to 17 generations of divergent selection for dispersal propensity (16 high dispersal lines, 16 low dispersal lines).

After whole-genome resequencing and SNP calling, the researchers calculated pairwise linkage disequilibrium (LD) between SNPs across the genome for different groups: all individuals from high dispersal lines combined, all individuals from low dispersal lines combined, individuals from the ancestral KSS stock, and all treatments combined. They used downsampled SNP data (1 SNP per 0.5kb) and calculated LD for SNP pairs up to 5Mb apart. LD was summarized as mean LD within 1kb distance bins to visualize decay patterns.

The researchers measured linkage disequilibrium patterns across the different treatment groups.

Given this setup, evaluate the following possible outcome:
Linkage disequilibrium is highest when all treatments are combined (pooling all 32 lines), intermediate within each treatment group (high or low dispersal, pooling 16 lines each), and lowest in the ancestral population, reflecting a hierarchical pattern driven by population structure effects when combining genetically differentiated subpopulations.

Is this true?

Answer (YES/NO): NO